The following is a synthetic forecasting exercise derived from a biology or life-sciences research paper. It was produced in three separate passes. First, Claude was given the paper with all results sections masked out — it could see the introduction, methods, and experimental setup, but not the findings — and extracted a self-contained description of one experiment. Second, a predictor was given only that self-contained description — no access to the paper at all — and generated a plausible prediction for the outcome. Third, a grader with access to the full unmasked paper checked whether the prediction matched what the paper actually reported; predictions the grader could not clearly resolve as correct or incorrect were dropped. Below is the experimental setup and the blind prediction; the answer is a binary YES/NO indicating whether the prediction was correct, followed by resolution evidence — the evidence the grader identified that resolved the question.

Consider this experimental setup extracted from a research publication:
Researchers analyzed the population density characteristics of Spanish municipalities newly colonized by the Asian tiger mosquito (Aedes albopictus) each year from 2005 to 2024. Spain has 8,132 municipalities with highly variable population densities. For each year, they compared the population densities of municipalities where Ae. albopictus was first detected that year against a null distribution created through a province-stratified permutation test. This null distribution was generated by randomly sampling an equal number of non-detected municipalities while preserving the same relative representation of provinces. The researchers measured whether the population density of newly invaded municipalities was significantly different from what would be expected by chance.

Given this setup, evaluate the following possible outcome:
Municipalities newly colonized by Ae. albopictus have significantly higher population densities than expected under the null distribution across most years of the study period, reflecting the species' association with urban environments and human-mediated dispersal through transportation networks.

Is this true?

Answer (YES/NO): YES